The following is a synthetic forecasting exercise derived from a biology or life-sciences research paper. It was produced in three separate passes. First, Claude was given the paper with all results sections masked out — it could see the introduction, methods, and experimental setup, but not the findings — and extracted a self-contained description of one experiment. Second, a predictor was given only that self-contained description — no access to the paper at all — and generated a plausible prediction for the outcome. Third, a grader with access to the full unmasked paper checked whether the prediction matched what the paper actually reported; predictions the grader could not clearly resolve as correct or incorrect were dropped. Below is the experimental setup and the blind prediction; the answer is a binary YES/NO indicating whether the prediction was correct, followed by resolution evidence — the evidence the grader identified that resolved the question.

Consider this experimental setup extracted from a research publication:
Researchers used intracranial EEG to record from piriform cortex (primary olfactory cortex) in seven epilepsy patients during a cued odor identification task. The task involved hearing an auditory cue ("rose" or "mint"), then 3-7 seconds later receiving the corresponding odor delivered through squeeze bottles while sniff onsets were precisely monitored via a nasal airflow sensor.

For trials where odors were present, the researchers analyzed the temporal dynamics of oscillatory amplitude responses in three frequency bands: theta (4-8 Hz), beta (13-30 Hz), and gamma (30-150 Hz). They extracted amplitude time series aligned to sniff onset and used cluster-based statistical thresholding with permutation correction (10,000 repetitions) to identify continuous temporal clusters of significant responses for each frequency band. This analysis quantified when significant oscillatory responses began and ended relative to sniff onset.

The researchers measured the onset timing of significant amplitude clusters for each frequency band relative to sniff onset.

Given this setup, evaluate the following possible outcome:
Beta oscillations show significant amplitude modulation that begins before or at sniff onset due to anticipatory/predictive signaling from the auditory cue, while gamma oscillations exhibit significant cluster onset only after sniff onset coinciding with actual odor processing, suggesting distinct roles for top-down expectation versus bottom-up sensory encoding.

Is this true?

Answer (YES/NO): NO